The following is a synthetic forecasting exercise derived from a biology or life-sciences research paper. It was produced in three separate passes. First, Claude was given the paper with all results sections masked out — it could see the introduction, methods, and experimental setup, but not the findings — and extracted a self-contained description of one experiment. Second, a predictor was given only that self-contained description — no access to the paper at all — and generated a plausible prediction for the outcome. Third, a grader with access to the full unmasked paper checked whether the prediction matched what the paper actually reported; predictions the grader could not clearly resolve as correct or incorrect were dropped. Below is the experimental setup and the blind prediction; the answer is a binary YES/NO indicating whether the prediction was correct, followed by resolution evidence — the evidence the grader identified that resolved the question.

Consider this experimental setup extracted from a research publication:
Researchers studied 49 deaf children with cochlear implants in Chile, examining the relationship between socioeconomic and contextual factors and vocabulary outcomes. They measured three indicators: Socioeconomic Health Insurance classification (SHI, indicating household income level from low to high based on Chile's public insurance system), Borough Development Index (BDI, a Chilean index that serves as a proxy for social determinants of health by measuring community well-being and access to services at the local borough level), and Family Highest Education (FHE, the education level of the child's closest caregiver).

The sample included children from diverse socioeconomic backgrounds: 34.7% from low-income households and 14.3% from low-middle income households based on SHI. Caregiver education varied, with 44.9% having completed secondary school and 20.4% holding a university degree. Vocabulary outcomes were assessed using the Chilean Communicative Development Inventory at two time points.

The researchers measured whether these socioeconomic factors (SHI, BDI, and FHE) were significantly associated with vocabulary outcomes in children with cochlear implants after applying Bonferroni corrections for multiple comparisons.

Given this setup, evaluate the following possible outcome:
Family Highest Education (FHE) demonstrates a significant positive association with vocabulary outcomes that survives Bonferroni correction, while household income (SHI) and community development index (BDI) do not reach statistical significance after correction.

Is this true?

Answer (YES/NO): NO